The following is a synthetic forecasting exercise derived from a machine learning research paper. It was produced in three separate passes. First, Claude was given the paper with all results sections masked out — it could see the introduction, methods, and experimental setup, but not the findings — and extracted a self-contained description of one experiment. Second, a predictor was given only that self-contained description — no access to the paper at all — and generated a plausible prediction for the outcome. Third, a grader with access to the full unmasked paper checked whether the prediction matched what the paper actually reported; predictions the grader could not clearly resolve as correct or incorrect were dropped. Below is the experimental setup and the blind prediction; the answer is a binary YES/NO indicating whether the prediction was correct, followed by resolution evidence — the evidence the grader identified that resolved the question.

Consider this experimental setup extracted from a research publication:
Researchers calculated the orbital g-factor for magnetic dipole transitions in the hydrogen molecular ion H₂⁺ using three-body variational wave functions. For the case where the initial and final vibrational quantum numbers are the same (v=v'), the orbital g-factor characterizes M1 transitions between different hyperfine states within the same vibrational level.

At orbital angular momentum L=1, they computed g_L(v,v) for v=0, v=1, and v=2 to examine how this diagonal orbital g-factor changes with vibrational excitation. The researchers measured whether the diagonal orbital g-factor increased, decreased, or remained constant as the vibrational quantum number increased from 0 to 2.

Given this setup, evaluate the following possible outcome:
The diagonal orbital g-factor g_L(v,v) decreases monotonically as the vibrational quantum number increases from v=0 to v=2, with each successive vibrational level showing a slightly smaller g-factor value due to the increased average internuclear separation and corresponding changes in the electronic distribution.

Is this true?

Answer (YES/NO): YES